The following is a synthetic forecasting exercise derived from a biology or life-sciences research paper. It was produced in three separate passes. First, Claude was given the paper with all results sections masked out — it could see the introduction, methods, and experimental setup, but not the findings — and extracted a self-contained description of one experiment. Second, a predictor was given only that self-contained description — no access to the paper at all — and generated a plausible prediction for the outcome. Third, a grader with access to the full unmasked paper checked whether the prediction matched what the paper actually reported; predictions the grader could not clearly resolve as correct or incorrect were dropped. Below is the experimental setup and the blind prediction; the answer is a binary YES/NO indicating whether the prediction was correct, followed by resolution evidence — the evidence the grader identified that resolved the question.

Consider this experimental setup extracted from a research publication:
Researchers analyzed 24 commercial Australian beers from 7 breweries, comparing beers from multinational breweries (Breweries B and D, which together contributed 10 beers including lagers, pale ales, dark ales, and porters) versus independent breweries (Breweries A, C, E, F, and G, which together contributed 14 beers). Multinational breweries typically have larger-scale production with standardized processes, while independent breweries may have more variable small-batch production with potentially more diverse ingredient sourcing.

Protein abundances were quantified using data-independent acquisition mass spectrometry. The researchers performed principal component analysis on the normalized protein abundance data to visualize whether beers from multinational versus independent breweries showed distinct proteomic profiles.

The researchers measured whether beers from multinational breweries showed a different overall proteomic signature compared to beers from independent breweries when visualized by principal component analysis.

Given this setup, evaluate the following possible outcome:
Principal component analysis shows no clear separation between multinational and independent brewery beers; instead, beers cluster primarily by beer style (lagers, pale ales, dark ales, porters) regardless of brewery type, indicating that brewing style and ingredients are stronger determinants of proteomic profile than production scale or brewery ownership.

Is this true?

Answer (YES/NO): NO